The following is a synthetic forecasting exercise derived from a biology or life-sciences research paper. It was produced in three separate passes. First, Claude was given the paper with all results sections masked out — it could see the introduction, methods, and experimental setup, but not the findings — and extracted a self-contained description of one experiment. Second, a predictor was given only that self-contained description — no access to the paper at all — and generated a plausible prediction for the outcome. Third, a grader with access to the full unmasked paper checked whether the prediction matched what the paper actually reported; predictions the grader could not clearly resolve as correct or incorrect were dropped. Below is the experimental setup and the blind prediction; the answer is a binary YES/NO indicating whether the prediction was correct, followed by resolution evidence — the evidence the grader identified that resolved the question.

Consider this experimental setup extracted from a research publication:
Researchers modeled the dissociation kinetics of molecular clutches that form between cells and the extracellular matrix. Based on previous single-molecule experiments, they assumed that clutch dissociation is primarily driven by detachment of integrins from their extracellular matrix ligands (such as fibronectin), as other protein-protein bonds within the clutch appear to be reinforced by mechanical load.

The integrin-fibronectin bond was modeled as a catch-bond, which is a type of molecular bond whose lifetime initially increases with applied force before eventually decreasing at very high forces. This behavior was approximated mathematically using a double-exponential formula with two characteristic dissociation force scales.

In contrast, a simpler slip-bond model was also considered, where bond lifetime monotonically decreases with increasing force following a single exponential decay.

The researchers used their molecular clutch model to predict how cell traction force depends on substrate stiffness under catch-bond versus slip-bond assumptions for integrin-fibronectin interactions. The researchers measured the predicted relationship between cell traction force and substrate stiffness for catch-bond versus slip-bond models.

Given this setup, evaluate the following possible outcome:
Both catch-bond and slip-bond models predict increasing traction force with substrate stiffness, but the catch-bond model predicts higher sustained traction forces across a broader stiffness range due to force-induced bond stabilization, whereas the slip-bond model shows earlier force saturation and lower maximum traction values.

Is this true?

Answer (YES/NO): NO